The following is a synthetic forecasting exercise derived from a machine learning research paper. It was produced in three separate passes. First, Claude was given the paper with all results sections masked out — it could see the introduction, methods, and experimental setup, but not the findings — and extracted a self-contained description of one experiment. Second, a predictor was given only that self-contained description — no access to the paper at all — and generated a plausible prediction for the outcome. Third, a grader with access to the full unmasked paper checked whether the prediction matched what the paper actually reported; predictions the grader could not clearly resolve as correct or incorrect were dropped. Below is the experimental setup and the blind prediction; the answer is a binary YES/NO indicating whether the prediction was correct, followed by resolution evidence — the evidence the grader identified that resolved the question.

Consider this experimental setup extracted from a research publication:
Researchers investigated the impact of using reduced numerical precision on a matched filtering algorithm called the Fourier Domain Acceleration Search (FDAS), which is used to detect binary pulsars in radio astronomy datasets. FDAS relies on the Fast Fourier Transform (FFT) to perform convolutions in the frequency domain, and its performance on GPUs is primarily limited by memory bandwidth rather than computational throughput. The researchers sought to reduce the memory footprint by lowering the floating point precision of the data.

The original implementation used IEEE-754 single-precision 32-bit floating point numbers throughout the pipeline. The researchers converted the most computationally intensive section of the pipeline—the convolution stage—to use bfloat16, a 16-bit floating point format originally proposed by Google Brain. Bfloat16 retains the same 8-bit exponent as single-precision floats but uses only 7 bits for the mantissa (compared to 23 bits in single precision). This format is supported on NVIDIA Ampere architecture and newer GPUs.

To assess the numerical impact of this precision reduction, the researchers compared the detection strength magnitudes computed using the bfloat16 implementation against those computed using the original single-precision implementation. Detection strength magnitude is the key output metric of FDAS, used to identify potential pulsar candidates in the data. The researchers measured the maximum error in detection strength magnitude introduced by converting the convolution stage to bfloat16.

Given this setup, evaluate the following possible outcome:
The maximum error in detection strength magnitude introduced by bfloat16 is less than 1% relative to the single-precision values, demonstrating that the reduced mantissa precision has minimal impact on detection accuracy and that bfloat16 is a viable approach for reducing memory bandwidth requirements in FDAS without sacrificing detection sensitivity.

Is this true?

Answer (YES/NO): NO